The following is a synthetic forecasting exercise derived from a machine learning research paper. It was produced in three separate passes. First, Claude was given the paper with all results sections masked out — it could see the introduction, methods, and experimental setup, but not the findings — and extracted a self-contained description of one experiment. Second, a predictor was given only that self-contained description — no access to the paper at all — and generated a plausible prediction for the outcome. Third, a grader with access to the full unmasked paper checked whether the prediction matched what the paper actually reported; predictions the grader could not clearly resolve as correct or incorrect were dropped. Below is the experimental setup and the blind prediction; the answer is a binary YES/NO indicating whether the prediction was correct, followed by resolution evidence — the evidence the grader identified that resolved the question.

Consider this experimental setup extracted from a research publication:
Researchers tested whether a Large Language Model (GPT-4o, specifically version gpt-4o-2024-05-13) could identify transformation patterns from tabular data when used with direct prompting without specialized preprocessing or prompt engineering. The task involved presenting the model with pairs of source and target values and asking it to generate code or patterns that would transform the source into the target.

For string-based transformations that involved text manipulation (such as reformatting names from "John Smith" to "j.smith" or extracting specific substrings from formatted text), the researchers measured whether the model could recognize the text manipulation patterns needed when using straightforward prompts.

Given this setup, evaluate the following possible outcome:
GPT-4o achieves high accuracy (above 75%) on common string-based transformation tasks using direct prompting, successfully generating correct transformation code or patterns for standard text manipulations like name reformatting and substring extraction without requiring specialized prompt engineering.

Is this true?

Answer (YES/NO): NO